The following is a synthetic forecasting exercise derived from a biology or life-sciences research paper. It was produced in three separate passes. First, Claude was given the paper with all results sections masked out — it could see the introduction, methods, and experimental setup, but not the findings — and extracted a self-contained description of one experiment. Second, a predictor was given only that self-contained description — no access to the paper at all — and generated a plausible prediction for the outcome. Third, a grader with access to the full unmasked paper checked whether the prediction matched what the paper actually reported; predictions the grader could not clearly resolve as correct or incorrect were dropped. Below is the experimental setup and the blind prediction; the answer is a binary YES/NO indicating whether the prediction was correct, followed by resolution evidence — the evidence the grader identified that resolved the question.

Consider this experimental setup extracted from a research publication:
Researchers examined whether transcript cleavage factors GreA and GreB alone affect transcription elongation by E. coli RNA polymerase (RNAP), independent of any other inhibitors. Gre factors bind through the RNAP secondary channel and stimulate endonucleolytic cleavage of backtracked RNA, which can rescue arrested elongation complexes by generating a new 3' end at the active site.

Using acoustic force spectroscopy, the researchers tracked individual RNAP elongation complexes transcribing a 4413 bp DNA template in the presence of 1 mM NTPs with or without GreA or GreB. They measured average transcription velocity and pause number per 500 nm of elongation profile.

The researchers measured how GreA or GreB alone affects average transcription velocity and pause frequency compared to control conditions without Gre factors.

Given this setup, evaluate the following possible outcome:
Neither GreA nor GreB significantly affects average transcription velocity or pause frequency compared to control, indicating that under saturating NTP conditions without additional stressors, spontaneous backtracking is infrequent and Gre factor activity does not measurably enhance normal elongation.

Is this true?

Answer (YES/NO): NO